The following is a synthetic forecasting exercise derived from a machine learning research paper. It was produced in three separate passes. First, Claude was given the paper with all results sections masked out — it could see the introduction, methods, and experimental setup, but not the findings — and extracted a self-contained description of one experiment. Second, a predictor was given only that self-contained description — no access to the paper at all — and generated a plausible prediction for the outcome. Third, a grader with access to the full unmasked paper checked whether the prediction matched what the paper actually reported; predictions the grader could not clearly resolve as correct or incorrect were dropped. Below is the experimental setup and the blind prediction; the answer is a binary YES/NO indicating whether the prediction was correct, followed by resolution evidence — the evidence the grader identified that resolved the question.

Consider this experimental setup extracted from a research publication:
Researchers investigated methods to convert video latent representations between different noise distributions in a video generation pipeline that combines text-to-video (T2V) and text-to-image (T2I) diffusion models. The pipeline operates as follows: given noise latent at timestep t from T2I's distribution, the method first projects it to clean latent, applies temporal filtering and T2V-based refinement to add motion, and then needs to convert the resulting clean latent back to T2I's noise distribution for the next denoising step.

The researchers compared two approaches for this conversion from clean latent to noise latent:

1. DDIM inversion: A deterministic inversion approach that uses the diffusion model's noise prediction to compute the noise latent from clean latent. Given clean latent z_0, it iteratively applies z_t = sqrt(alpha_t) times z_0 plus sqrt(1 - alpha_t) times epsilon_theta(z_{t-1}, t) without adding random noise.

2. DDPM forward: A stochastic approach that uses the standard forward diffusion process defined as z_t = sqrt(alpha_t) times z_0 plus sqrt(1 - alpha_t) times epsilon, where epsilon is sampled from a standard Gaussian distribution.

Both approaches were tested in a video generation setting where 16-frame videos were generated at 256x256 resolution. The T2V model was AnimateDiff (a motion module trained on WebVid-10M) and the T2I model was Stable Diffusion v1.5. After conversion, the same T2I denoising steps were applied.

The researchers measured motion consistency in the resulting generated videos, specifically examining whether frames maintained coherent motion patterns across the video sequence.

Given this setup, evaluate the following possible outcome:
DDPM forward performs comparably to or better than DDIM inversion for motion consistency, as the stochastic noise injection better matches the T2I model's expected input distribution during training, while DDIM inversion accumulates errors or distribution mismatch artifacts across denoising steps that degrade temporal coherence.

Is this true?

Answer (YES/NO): NO